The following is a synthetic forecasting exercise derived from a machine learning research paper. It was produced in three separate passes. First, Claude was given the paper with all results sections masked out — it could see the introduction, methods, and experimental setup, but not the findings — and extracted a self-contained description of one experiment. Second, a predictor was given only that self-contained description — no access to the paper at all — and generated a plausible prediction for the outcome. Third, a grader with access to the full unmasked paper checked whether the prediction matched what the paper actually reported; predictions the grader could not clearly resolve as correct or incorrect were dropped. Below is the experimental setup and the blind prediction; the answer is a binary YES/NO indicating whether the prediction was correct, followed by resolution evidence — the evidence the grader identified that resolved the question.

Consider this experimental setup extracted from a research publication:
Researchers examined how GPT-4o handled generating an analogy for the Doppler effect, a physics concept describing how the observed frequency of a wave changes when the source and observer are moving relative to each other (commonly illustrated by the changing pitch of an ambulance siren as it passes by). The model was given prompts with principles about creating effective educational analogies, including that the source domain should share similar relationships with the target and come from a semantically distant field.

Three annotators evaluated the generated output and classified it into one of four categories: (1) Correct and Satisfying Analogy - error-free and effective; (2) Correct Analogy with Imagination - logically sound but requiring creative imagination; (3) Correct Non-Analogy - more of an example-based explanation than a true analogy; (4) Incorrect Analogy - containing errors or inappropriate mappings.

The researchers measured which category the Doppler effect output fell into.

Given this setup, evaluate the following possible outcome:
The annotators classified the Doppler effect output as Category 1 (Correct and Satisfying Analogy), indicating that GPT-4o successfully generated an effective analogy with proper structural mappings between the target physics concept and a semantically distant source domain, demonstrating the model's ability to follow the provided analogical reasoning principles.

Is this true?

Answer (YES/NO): NO